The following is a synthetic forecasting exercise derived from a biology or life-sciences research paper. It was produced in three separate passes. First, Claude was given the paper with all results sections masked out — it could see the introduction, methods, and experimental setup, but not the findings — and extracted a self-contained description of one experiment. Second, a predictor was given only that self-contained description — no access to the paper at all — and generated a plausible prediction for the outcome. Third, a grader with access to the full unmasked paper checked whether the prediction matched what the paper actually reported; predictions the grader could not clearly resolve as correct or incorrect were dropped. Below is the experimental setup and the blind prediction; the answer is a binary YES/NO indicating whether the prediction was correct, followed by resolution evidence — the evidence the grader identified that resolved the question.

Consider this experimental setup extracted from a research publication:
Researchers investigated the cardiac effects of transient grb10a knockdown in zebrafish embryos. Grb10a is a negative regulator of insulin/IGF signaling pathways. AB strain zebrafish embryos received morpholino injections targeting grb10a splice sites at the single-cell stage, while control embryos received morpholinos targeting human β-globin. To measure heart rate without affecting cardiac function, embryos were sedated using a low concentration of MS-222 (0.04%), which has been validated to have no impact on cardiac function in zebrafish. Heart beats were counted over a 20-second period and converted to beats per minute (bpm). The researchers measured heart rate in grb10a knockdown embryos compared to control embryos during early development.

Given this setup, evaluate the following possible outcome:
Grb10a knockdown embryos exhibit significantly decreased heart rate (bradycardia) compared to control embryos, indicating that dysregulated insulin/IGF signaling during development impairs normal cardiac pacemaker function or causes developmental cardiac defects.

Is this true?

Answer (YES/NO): YES